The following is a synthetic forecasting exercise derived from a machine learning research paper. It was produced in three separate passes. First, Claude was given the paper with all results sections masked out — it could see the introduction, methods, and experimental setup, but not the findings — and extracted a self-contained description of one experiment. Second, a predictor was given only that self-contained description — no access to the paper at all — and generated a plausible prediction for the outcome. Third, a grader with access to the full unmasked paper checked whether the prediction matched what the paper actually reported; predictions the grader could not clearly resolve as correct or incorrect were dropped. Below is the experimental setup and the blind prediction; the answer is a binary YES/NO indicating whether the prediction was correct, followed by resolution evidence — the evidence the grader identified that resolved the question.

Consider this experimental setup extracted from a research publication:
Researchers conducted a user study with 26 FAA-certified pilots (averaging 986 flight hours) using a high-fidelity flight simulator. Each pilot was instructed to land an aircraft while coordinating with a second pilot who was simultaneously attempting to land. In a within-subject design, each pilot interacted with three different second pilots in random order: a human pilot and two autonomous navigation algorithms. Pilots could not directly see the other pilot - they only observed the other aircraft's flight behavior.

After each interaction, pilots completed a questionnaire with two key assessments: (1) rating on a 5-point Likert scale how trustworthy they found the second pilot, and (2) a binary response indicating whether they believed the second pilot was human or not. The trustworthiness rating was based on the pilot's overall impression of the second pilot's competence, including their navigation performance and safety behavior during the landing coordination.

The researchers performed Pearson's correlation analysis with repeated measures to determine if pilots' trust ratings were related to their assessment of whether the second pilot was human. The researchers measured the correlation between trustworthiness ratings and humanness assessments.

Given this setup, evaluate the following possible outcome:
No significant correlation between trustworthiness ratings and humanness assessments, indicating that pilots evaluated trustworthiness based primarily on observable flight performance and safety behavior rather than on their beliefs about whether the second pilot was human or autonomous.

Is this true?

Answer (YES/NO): NO